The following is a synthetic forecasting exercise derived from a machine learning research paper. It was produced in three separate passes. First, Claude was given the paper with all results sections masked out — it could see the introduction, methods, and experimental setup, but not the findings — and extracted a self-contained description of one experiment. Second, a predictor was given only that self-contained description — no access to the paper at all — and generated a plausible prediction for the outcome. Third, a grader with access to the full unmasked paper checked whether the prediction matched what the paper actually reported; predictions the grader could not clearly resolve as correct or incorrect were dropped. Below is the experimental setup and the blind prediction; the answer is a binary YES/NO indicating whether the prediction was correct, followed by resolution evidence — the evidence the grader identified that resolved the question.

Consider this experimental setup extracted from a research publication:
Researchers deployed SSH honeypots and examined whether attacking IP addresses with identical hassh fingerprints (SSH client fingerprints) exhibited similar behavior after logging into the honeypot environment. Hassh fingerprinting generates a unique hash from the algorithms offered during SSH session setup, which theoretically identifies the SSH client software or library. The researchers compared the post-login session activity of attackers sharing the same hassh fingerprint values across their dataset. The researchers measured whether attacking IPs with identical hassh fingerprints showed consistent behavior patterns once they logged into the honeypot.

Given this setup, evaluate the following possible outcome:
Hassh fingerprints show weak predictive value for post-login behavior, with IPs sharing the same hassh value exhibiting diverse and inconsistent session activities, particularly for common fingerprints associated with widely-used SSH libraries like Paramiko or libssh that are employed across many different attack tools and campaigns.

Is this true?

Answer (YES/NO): YES